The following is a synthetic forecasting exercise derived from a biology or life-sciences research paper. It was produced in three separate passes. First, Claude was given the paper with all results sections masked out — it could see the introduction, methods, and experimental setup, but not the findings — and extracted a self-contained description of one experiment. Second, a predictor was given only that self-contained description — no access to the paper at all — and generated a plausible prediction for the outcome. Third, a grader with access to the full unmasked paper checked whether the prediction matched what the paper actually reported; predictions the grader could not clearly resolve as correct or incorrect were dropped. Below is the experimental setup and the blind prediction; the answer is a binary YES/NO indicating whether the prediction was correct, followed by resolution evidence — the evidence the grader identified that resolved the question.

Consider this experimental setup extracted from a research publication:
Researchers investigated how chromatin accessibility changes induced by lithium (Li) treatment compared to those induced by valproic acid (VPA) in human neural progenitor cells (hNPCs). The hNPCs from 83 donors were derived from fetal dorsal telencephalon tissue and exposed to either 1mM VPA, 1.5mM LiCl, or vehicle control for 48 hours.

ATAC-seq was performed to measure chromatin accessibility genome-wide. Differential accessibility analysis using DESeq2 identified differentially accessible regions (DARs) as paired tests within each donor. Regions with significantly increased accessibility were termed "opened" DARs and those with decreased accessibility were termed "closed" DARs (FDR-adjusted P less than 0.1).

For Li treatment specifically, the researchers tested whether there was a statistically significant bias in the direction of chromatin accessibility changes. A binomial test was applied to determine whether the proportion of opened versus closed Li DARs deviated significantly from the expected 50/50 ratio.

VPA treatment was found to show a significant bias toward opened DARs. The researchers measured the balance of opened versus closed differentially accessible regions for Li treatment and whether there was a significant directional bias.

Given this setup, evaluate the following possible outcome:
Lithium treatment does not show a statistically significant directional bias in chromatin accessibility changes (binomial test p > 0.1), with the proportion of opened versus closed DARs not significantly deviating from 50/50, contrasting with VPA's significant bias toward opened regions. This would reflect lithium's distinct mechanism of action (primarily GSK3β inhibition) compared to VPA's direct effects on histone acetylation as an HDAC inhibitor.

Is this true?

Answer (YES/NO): NO